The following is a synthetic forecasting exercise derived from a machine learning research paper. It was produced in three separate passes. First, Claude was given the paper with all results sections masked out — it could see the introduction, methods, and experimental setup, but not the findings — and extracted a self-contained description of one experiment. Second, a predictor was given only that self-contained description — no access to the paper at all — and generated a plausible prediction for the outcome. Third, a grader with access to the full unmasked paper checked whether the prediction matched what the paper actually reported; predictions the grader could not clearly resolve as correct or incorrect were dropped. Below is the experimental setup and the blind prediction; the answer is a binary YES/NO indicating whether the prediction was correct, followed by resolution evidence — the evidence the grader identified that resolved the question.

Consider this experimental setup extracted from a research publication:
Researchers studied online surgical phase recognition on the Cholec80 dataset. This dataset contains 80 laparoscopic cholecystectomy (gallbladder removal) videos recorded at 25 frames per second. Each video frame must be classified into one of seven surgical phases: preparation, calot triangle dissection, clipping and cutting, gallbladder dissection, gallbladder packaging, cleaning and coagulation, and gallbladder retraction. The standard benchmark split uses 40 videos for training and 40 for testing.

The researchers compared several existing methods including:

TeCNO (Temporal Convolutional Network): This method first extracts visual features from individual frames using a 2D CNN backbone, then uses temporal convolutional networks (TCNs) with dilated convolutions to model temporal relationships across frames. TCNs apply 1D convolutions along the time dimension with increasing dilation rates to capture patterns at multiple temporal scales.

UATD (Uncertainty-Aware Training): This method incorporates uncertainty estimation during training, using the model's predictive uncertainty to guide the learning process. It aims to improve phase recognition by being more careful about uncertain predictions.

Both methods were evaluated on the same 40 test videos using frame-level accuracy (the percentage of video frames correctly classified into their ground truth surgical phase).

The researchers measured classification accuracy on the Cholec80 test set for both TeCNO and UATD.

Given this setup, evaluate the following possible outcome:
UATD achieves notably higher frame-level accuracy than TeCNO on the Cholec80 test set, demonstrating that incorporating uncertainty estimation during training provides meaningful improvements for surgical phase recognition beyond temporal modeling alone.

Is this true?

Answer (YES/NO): NO